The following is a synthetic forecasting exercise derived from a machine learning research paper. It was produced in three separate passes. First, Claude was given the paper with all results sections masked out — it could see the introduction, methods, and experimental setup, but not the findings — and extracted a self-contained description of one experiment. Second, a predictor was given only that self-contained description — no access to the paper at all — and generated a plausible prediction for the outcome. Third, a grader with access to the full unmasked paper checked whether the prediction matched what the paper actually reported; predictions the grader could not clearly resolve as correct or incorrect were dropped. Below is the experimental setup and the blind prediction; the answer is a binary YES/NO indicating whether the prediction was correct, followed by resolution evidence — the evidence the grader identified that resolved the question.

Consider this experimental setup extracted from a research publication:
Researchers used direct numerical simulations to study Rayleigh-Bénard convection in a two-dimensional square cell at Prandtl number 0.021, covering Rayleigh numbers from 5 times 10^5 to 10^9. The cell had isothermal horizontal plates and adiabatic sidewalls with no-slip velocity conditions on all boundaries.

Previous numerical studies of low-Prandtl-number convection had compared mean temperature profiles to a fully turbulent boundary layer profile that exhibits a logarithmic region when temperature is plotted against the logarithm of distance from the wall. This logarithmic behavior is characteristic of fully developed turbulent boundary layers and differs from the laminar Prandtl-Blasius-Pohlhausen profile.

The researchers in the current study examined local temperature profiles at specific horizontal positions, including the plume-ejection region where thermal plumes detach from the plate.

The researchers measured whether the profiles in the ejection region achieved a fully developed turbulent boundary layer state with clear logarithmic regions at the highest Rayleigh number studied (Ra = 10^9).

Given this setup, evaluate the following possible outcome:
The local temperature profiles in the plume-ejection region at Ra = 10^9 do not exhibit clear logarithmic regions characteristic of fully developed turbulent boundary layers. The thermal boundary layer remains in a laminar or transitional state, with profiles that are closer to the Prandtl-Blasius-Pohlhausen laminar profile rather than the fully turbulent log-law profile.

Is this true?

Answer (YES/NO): NO